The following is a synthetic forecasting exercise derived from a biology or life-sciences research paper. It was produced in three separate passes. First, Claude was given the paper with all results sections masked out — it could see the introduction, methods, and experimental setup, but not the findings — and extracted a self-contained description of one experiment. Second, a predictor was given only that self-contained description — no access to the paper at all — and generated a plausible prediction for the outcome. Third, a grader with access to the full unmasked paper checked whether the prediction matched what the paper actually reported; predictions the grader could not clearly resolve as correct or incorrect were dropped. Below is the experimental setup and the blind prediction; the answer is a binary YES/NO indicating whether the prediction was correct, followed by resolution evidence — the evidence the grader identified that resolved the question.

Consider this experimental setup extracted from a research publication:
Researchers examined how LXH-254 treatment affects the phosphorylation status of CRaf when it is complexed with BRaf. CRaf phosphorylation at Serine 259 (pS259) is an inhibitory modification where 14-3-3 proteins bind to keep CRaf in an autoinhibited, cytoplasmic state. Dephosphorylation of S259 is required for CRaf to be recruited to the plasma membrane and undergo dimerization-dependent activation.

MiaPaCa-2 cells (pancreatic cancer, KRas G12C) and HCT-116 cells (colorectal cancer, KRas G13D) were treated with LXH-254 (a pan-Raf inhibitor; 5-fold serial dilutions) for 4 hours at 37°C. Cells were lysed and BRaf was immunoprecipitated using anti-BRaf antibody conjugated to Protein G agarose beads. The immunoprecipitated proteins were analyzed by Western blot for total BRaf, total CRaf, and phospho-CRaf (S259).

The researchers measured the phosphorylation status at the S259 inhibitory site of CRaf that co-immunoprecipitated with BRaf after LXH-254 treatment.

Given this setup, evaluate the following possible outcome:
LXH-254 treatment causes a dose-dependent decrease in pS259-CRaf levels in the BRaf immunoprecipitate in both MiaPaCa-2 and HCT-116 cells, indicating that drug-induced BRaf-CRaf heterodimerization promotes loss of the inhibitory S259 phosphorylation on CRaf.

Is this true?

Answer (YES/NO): NO